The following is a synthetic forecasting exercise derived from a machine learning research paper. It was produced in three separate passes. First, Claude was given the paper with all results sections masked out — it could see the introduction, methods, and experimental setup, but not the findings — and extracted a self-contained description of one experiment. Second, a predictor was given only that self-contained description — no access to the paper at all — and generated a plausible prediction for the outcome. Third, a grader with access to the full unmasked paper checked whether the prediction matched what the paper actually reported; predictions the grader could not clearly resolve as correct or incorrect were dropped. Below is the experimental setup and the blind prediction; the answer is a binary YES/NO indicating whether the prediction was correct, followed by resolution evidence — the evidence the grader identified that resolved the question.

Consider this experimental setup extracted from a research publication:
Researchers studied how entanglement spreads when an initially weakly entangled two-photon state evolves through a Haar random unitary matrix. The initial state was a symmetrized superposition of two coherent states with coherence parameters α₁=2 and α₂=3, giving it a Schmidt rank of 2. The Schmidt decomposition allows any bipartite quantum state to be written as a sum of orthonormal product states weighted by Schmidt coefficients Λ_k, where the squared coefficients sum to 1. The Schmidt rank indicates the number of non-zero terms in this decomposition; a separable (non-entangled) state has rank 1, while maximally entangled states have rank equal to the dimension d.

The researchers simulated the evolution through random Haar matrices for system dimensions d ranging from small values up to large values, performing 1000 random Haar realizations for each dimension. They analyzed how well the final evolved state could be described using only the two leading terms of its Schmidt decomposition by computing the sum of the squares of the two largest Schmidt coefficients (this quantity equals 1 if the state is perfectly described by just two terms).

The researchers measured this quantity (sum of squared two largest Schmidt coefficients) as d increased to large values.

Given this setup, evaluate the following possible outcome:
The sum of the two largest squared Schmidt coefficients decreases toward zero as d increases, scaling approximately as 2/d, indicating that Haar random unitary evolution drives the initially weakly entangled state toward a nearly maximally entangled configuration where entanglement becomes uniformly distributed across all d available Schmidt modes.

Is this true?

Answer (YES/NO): NO